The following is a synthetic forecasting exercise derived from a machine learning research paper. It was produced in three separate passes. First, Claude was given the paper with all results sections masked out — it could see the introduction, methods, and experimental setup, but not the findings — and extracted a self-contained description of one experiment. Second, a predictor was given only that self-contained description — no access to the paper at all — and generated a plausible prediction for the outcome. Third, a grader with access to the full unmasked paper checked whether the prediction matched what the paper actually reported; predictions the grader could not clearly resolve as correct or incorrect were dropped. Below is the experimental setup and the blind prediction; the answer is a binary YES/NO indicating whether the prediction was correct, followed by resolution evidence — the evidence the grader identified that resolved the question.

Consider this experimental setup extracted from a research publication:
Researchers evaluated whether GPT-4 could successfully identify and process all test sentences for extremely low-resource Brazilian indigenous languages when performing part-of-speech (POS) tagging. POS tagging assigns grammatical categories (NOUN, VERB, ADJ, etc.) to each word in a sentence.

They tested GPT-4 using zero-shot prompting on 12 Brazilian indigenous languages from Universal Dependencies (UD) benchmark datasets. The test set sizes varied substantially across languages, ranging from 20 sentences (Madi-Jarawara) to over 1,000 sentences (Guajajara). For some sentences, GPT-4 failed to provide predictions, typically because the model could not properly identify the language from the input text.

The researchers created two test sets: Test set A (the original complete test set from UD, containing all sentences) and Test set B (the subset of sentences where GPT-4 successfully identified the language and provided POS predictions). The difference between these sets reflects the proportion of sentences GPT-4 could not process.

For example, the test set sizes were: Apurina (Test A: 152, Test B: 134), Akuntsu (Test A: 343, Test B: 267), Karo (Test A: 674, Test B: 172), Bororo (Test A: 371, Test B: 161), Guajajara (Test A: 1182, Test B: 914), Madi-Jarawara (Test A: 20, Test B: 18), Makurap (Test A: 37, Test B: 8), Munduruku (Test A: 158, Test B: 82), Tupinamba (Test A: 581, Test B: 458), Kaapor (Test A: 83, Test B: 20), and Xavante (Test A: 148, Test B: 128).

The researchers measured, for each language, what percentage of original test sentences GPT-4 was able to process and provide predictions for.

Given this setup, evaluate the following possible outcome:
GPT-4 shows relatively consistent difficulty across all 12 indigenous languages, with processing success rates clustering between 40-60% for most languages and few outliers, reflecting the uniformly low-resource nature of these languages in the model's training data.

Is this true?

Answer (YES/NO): NO